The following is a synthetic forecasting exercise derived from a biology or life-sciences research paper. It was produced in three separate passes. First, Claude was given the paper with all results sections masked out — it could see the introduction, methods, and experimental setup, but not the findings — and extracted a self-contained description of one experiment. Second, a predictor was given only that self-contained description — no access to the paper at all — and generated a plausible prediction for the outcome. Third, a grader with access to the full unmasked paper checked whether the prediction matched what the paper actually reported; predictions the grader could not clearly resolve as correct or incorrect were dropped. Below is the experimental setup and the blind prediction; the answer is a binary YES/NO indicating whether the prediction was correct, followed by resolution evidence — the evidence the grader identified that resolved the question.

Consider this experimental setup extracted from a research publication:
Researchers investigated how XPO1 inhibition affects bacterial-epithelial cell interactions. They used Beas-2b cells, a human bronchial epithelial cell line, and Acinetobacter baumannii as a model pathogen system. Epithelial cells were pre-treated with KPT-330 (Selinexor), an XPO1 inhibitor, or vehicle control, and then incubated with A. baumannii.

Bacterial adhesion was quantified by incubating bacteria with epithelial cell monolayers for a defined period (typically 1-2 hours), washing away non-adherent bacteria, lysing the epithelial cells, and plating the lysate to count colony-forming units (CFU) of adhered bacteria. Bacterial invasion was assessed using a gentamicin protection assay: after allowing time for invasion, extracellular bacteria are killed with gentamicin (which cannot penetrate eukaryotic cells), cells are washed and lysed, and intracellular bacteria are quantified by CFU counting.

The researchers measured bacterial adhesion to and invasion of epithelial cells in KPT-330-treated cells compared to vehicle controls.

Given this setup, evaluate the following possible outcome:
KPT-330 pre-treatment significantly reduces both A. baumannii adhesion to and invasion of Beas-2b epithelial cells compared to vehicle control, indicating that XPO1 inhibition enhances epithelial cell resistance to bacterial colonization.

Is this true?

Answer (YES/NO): NO